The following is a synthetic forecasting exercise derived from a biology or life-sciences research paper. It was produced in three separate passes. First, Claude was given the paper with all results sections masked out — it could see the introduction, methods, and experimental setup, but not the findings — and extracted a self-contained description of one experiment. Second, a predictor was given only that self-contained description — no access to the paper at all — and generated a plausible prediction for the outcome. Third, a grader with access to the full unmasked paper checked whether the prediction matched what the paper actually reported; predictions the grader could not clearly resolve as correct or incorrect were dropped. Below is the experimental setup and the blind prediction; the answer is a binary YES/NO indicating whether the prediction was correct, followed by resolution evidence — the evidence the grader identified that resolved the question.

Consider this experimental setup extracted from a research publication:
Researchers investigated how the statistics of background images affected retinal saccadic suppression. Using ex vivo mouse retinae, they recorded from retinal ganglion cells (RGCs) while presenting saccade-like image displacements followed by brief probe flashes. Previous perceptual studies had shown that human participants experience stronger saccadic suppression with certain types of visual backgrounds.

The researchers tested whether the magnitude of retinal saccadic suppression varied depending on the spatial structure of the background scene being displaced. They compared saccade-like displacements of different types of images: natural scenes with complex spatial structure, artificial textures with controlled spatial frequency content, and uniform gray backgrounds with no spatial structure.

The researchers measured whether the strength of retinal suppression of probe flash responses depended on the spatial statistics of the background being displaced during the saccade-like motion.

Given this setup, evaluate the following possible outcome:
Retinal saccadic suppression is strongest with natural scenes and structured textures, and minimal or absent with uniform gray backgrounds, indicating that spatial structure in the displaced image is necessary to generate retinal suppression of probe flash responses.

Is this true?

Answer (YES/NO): NO